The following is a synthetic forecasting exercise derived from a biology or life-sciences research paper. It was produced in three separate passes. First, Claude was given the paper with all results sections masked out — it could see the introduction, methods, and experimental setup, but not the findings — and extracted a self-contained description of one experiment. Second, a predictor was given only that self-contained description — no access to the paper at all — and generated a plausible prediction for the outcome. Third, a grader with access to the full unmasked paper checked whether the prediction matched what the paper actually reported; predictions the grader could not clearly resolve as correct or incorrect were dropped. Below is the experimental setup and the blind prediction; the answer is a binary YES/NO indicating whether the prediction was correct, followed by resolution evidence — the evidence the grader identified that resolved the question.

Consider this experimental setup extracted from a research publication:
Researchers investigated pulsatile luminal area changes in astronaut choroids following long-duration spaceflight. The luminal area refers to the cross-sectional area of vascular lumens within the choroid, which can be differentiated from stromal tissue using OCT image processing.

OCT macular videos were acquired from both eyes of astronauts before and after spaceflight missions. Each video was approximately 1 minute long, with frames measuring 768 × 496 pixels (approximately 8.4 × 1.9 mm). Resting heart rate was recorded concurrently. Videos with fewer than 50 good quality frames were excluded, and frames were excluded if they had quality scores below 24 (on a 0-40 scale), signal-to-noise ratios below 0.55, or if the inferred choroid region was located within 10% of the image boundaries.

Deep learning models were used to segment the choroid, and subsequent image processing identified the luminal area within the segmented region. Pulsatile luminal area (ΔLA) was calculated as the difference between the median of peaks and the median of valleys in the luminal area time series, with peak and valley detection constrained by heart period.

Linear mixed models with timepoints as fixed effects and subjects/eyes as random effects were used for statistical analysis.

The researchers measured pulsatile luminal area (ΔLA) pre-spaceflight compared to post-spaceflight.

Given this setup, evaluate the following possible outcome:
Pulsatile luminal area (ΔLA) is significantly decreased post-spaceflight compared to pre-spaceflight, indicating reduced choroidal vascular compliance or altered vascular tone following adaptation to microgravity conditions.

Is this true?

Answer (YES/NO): NO